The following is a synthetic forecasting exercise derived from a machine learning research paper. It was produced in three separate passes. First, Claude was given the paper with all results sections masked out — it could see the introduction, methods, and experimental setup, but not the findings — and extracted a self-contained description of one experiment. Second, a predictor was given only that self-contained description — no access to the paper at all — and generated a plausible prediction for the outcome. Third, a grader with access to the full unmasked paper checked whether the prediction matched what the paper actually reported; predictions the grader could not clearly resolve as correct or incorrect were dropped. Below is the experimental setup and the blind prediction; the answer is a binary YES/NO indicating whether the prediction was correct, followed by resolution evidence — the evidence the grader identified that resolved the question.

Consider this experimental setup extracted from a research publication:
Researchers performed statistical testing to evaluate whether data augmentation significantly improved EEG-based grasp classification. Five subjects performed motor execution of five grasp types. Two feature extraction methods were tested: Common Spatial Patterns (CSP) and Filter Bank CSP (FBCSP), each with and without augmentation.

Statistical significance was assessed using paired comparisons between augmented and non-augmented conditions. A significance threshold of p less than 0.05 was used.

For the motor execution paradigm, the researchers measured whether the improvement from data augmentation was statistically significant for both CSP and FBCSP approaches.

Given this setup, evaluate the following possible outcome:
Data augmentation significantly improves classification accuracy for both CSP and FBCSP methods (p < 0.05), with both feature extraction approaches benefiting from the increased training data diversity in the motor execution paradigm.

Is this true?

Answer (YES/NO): YES